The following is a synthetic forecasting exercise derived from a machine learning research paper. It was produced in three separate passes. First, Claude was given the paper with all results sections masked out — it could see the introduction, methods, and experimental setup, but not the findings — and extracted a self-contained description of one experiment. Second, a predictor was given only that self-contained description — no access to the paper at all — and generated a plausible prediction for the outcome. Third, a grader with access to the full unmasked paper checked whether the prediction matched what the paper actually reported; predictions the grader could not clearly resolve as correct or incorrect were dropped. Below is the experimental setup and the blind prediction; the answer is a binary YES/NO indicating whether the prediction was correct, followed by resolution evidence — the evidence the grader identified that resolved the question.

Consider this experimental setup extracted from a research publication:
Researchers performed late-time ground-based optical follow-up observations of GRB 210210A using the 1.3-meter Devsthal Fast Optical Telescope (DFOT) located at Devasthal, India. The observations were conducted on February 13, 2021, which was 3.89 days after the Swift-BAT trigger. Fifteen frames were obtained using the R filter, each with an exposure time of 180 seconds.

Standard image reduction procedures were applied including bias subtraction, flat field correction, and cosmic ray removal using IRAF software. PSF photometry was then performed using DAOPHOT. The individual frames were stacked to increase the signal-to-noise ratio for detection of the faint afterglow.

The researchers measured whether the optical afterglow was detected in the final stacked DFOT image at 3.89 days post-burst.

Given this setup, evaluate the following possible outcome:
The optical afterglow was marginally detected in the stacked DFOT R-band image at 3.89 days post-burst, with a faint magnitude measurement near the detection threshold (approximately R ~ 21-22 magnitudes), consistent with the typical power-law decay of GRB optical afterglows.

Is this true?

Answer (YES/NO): NO